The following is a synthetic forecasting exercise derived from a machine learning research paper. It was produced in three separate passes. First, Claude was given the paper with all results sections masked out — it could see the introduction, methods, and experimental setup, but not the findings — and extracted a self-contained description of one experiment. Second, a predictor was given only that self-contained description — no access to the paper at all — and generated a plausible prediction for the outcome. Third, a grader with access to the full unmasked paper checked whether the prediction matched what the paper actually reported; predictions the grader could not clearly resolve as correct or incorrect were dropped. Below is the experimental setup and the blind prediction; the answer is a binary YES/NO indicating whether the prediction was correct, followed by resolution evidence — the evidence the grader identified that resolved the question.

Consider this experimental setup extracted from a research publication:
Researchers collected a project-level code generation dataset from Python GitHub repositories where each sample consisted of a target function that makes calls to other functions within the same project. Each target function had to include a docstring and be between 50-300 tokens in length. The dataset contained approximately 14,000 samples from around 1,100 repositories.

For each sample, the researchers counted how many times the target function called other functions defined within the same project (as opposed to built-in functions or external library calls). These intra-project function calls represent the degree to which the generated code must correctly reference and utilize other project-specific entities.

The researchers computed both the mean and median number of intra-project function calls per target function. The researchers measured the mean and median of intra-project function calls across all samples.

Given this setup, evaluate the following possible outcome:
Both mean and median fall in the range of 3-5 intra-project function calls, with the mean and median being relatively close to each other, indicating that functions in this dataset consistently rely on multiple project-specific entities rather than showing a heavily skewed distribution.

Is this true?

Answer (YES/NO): NO